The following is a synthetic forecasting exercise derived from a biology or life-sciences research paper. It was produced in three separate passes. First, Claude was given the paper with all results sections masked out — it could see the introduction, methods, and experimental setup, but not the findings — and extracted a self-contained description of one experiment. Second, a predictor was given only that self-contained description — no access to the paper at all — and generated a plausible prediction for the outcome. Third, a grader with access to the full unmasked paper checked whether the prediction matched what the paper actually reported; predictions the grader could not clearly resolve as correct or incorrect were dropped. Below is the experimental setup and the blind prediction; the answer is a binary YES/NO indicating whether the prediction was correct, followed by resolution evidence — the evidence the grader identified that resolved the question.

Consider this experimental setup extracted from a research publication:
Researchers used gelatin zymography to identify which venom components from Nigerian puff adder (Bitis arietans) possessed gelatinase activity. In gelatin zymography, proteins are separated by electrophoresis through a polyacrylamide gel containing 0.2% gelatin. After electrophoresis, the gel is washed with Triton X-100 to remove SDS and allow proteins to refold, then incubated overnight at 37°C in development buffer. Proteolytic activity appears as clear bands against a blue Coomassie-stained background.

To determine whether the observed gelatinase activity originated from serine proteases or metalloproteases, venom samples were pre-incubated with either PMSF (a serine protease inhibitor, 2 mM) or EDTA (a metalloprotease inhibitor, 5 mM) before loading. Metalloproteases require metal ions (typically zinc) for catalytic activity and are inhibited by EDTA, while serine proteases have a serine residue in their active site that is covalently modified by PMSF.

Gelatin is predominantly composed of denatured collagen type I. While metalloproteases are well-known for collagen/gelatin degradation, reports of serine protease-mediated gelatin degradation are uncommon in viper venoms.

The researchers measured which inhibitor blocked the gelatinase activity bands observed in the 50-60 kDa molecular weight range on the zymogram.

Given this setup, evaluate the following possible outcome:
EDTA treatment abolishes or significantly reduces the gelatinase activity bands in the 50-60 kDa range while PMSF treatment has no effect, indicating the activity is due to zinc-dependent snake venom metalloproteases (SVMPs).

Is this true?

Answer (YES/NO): NO